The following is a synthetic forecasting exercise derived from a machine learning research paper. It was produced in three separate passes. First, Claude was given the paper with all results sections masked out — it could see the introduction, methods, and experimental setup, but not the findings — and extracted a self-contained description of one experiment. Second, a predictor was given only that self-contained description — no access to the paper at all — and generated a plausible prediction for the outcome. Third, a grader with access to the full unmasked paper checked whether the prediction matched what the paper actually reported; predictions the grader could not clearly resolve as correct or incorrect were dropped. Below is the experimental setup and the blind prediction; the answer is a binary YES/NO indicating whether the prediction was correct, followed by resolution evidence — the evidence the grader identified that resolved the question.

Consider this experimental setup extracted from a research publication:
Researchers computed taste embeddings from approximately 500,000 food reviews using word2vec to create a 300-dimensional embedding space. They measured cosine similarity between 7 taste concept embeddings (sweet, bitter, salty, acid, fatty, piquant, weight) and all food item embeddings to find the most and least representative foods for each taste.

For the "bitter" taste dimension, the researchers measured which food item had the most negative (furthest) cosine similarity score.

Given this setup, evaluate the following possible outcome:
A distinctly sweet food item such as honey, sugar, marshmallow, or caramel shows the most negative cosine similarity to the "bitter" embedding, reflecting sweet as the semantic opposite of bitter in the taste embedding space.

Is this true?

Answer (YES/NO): NO